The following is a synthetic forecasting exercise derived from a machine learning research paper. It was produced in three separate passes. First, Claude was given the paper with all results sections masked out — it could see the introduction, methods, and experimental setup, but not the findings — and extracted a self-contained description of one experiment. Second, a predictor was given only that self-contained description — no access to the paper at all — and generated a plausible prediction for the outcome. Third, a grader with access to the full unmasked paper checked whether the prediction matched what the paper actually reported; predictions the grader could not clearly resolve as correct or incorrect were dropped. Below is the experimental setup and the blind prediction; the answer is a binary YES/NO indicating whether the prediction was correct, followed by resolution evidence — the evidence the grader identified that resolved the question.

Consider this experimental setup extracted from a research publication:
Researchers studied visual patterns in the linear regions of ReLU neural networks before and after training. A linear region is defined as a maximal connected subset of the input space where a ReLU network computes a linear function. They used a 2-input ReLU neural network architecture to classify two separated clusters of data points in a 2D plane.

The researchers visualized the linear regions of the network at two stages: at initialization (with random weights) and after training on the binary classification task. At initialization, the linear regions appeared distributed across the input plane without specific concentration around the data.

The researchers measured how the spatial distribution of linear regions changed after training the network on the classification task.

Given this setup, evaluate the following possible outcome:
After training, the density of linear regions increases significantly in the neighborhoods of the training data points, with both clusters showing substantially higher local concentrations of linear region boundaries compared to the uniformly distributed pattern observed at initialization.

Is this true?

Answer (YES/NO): NO